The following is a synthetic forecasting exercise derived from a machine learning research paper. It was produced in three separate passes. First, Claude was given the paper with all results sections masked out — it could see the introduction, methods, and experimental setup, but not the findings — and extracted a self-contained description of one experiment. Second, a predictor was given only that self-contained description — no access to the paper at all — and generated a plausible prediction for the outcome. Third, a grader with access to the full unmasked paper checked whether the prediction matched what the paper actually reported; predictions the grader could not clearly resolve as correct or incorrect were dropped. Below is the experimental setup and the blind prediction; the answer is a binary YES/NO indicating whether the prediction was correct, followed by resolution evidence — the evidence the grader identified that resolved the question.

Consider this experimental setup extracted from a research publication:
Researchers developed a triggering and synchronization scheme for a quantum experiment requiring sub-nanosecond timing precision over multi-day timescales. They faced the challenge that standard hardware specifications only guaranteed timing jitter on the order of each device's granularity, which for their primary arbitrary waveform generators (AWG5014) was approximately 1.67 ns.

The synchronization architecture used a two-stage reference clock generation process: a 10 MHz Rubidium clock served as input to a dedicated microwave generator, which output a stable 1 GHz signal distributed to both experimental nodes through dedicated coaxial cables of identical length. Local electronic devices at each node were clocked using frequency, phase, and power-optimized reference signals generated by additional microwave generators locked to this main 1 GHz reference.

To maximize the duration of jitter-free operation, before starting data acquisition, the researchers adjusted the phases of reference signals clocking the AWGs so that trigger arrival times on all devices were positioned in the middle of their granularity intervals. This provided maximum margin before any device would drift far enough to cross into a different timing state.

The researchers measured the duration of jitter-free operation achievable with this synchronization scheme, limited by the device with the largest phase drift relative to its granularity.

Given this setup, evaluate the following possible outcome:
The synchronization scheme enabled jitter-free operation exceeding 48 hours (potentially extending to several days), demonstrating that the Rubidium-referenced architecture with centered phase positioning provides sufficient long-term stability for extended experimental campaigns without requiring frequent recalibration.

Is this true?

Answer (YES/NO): YES